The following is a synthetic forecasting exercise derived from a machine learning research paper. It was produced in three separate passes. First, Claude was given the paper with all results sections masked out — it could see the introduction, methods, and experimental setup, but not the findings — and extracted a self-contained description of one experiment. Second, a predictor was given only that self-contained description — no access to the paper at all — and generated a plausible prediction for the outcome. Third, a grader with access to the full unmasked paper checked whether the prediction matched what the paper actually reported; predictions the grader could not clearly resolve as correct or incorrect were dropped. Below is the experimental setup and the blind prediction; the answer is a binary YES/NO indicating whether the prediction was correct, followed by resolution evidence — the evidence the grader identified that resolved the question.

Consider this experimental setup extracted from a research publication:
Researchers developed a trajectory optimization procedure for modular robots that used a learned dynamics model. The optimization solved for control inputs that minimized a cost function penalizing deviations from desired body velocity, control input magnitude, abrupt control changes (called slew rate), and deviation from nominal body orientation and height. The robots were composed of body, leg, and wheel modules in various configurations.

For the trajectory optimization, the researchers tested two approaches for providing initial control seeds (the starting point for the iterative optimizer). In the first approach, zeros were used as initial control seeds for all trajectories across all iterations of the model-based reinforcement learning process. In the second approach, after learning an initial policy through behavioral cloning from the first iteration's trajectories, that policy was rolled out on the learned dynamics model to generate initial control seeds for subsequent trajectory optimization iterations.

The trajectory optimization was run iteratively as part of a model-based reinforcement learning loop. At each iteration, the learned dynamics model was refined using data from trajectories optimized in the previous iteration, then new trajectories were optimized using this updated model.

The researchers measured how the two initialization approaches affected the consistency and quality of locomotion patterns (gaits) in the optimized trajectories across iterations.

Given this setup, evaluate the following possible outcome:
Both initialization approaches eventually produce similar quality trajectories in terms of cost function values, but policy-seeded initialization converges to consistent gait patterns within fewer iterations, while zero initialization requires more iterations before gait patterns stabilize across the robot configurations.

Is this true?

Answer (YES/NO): NO